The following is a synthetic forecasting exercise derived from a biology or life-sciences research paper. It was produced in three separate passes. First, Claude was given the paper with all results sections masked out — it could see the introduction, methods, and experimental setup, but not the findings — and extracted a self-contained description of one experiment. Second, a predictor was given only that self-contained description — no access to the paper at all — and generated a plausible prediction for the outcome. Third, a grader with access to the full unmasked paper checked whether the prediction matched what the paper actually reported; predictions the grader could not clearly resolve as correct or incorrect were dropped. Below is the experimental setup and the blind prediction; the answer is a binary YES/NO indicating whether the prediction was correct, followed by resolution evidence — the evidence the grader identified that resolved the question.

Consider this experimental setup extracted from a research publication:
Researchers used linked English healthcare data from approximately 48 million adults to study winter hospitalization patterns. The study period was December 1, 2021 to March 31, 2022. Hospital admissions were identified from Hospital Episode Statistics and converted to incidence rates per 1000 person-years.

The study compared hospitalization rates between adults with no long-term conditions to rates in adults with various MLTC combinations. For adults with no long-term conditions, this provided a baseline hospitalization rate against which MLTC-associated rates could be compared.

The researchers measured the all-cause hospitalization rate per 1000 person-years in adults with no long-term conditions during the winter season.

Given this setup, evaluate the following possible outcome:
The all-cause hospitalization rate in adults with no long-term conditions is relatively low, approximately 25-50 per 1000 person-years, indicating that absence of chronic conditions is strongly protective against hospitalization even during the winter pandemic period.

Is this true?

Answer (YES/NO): NO